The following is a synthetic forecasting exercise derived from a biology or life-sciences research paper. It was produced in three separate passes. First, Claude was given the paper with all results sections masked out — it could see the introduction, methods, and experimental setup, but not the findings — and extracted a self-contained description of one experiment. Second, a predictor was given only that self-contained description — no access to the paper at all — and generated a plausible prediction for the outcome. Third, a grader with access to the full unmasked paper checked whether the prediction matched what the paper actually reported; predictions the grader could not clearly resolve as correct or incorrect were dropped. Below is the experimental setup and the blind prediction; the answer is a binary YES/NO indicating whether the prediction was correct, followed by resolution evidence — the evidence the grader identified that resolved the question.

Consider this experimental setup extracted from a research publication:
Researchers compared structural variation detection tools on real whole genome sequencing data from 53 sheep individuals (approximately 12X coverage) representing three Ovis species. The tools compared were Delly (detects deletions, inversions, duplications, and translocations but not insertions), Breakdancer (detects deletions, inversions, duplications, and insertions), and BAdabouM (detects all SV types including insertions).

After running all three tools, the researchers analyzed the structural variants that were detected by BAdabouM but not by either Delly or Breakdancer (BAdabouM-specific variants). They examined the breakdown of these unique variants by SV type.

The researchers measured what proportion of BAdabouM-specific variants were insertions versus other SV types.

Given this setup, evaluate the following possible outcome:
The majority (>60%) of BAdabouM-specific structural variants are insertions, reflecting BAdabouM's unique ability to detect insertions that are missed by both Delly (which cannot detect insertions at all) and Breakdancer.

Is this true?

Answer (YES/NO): YES